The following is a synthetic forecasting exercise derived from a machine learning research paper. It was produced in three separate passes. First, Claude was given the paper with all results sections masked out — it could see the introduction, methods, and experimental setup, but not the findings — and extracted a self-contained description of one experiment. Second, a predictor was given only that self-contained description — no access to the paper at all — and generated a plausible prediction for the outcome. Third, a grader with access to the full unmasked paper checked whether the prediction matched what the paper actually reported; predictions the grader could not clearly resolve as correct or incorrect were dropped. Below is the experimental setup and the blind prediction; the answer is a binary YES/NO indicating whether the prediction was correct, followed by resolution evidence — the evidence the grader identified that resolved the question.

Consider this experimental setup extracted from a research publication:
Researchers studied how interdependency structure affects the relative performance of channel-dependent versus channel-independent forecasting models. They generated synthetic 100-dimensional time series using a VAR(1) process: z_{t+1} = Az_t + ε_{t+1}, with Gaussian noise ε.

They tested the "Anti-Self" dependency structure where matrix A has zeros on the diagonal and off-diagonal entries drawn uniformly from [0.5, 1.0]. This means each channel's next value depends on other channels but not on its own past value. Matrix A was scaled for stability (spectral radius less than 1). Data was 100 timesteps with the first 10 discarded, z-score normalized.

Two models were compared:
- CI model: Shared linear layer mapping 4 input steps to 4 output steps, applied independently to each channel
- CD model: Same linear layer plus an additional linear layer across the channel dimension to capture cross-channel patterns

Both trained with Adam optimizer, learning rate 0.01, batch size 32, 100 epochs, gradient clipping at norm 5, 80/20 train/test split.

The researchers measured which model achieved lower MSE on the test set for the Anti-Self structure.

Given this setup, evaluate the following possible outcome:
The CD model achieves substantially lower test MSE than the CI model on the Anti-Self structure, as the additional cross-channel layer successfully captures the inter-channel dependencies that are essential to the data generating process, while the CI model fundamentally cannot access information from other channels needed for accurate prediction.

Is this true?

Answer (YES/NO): YES